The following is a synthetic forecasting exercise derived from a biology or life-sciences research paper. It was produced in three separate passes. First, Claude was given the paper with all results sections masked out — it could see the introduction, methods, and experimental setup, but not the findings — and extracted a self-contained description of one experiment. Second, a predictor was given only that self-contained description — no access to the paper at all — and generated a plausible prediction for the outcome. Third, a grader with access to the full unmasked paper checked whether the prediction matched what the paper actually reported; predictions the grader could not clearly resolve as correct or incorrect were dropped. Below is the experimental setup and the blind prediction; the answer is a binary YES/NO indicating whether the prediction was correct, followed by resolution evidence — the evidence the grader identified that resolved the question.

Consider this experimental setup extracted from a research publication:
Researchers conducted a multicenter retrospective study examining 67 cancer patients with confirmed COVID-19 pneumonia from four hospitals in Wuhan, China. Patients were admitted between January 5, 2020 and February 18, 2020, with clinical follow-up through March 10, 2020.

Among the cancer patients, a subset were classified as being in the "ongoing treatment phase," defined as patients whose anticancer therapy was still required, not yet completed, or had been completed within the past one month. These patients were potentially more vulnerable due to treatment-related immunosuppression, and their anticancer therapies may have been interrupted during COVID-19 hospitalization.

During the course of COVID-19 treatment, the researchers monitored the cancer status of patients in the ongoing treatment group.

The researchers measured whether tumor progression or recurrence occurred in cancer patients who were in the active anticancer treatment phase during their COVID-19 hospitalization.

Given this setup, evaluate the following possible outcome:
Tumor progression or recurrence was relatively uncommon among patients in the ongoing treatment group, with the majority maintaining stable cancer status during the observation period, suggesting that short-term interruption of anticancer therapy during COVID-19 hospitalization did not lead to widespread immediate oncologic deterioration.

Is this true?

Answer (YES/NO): NO